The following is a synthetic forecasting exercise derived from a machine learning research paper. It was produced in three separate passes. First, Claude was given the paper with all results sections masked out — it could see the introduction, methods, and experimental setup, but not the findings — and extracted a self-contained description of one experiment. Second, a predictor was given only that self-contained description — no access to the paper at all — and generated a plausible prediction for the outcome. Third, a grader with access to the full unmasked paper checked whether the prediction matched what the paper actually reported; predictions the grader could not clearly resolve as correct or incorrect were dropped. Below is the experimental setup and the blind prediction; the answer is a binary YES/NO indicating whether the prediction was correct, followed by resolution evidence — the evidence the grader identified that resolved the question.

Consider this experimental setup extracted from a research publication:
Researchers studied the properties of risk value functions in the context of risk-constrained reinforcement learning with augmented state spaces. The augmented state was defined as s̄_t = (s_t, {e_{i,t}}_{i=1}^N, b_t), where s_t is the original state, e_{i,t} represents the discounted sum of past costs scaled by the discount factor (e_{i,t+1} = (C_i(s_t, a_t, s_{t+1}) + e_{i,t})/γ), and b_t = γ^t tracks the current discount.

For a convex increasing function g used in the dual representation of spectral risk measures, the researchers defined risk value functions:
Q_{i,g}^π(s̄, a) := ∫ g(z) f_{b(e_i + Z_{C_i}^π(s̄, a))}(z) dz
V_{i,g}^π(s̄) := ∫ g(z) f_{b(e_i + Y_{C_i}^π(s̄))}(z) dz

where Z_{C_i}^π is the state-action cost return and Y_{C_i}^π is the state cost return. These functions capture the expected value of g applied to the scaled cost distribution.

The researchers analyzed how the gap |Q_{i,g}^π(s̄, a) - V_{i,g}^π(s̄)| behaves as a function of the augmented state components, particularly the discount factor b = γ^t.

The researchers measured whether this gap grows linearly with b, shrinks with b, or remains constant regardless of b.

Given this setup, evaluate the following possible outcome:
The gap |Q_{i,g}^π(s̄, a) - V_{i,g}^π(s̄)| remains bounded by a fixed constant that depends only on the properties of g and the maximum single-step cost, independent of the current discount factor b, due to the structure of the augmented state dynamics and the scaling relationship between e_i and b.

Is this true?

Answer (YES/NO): NO